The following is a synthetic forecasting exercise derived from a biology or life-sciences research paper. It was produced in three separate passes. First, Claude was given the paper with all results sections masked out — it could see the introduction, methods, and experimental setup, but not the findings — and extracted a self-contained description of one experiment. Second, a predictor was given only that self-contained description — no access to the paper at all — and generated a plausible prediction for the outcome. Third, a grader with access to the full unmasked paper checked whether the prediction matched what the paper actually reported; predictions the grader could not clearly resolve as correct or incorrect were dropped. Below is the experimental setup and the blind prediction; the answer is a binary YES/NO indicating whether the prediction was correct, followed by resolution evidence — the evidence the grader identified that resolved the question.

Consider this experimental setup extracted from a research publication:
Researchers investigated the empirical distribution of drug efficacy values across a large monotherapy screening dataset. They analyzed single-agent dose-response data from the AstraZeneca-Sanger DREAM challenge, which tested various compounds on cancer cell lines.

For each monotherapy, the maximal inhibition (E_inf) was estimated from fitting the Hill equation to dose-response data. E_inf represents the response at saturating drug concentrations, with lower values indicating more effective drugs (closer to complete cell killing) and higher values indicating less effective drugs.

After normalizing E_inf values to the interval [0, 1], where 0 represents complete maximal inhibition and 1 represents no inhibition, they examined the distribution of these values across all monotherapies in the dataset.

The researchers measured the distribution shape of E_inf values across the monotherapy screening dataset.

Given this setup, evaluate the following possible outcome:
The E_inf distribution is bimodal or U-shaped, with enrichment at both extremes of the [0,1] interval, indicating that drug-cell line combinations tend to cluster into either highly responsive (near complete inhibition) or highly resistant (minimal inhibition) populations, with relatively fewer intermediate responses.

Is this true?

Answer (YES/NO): YES